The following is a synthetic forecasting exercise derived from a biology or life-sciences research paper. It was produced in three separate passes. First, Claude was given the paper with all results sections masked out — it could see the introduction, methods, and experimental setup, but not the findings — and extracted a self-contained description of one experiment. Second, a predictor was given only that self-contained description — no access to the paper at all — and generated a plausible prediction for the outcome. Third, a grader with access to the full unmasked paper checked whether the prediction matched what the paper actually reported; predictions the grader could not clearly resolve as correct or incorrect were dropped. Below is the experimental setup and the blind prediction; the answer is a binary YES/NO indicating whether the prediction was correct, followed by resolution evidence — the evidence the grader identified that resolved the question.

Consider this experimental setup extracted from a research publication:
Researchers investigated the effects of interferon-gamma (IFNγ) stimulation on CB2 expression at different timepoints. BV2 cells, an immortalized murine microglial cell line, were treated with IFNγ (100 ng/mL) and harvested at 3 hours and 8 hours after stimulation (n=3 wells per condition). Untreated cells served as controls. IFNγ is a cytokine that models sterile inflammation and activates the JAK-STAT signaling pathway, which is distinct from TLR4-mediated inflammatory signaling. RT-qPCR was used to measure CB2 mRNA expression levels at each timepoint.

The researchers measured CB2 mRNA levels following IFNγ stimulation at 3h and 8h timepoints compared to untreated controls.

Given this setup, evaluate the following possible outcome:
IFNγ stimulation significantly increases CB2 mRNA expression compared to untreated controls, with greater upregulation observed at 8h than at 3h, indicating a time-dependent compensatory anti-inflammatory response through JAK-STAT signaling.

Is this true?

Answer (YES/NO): NO